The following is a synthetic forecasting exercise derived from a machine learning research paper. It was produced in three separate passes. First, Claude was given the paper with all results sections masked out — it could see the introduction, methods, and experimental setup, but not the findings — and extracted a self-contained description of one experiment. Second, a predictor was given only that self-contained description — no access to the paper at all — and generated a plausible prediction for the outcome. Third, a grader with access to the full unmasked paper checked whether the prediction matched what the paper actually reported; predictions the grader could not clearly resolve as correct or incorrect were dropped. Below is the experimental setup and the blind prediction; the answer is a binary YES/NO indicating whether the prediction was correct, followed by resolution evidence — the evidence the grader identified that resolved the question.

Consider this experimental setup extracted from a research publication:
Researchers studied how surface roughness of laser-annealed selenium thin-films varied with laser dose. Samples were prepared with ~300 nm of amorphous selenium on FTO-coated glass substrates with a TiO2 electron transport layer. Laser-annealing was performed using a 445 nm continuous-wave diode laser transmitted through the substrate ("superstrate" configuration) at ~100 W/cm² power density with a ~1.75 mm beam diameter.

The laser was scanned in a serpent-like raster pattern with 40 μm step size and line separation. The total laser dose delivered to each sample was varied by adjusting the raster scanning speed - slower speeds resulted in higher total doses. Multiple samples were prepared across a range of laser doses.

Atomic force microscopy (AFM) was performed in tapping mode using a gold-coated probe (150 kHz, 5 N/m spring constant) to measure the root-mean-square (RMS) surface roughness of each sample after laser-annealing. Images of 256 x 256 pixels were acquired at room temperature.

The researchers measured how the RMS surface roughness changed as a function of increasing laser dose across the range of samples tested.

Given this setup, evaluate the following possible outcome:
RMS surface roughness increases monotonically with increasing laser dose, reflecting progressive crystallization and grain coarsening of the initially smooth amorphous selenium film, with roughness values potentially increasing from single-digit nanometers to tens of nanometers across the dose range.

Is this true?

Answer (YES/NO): NO